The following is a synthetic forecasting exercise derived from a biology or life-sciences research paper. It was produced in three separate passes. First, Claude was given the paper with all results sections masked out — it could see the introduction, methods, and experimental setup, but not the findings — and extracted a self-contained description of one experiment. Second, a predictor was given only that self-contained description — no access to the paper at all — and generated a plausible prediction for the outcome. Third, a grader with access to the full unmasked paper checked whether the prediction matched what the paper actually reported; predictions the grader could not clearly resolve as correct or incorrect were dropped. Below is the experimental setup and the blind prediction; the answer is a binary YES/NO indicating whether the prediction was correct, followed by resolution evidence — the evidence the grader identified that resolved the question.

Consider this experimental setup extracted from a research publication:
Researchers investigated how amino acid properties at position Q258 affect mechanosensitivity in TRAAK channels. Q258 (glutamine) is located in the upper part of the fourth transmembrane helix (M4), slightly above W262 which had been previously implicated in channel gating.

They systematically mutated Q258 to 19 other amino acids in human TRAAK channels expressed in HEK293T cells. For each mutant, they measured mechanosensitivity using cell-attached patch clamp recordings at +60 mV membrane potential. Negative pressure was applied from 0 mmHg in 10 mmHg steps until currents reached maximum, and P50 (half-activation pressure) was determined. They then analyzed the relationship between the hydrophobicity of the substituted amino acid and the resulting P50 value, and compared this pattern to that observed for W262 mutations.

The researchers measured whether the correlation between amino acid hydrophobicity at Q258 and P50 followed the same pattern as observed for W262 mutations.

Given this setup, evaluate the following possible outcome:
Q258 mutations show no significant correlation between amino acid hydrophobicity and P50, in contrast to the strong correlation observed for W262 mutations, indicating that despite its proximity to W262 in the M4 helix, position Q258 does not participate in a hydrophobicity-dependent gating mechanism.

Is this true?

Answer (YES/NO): NO